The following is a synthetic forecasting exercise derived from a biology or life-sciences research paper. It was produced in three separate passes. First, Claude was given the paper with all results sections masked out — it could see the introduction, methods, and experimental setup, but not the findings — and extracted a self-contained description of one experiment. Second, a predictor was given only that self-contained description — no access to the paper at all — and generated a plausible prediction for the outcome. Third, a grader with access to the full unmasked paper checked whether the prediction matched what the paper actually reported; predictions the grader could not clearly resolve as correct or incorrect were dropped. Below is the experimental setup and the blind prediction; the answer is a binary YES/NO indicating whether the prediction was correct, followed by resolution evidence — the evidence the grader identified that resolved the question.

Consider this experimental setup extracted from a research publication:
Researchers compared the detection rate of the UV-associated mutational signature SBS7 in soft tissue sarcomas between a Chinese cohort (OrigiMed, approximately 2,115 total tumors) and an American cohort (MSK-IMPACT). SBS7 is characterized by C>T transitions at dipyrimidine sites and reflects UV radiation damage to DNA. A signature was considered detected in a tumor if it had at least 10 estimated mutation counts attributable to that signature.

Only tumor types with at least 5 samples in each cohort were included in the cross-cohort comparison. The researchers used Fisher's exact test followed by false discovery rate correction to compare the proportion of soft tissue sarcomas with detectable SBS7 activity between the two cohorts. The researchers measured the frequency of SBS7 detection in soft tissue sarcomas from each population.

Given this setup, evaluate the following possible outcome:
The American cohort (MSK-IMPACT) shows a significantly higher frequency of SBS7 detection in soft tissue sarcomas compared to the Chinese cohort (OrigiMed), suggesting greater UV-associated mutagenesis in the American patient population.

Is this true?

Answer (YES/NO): YES